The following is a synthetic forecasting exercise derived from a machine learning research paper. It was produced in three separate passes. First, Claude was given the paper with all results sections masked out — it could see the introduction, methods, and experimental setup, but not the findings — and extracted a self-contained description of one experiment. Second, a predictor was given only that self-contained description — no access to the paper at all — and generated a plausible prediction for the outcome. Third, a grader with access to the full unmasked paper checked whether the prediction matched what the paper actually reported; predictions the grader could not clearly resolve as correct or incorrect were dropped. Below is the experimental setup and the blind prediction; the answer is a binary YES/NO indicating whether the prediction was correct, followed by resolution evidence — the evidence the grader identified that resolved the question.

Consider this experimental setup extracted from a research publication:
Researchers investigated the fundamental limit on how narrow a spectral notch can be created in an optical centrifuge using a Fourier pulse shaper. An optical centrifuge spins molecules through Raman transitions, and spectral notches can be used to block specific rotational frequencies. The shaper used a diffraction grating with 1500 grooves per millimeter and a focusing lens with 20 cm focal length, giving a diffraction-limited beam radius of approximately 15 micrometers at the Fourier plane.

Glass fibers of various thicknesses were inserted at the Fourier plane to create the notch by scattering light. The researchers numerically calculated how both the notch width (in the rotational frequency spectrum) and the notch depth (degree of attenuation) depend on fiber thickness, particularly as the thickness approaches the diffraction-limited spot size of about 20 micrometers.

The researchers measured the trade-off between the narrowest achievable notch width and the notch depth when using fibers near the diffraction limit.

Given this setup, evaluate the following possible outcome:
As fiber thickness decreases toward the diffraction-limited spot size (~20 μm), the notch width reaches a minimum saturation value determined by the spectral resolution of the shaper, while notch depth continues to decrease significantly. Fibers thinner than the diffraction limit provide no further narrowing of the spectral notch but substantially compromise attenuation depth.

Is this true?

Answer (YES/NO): YES